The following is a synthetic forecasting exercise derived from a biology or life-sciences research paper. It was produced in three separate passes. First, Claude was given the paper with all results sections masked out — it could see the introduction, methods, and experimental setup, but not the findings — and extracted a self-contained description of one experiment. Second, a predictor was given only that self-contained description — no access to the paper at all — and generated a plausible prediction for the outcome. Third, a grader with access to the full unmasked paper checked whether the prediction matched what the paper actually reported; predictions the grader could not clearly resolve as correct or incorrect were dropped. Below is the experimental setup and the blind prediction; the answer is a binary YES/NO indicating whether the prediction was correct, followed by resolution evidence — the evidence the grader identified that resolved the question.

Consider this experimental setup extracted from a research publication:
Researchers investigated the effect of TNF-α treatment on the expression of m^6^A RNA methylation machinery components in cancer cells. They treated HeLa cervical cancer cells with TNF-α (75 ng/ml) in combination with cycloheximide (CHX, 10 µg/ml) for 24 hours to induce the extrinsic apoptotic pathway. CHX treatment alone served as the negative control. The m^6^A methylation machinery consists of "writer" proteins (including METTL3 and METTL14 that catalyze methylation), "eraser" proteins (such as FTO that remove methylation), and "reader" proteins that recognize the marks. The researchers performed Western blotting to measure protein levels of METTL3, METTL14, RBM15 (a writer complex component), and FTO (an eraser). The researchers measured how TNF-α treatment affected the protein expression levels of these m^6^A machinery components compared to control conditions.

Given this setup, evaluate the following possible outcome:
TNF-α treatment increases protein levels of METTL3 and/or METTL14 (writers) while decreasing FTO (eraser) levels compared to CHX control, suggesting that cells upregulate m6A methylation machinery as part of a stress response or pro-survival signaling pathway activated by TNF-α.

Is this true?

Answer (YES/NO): NO